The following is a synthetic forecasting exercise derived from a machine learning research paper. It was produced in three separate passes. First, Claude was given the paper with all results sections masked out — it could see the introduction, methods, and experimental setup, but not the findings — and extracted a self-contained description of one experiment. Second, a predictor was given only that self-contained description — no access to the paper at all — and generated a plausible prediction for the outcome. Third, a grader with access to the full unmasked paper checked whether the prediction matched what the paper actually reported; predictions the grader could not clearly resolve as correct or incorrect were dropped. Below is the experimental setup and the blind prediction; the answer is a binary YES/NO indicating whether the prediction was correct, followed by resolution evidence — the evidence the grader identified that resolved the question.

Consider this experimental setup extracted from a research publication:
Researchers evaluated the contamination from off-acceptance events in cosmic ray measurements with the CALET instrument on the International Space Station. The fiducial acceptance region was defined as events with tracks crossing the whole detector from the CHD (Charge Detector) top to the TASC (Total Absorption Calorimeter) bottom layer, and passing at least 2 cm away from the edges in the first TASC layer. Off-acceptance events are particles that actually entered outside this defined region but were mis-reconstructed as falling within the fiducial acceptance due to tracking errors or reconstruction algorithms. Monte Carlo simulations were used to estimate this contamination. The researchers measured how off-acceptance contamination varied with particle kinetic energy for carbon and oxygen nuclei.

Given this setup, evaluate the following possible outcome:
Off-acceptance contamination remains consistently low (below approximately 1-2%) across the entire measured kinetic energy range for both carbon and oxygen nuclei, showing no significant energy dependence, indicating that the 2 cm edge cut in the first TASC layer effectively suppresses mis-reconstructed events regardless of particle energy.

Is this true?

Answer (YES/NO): NO